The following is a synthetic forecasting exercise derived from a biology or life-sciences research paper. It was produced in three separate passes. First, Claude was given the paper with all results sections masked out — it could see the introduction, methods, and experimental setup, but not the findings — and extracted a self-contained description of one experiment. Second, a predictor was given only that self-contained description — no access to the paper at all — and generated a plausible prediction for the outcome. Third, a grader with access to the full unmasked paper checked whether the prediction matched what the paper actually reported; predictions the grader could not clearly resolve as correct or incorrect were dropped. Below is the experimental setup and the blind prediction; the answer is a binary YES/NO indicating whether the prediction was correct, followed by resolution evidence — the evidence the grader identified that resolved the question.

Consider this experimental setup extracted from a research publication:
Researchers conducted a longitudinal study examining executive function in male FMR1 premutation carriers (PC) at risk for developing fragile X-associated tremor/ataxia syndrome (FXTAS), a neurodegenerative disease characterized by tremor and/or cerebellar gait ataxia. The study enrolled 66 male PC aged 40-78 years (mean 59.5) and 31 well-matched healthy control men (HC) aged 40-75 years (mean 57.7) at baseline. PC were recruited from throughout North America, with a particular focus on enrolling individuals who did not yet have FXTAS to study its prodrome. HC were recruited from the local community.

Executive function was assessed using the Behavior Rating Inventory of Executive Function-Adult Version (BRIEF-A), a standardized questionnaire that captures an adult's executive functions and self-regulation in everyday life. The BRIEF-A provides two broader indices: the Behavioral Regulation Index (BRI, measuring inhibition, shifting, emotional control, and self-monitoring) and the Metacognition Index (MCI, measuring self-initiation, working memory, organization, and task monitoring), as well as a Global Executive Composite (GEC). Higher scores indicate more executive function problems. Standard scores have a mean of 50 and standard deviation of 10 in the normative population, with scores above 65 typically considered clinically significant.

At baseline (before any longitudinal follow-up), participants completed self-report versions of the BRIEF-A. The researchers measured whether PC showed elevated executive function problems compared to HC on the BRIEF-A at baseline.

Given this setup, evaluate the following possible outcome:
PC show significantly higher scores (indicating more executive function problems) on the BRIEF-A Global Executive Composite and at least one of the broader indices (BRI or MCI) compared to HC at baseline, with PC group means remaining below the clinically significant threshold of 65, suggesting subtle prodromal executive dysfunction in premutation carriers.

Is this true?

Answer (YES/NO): NO